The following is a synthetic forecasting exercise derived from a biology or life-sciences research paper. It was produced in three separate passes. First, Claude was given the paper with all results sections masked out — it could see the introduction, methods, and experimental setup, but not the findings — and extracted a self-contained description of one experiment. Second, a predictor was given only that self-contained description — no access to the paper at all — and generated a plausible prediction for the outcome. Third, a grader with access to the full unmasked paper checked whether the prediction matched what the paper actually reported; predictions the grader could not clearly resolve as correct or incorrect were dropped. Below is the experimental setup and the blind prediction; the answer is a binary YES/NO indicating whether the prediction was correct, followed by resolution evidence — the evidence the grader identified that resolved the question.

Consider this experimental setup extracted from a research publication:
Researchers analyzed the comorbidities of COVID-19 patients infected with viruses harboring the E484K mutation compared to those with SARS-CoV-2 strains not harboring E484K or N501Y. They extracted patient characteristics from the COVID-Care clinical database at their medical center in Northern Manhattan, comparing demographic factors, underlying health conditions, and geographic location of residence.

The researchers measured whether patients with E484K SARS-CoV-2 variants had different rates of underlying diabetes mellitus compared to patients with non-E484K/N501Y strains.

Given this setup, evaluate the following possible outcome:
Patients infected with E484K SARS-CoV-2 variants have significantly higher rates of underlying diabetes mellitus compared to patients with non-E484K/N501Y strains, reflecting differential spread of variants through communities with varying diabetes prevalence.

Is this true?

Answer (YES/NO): YES